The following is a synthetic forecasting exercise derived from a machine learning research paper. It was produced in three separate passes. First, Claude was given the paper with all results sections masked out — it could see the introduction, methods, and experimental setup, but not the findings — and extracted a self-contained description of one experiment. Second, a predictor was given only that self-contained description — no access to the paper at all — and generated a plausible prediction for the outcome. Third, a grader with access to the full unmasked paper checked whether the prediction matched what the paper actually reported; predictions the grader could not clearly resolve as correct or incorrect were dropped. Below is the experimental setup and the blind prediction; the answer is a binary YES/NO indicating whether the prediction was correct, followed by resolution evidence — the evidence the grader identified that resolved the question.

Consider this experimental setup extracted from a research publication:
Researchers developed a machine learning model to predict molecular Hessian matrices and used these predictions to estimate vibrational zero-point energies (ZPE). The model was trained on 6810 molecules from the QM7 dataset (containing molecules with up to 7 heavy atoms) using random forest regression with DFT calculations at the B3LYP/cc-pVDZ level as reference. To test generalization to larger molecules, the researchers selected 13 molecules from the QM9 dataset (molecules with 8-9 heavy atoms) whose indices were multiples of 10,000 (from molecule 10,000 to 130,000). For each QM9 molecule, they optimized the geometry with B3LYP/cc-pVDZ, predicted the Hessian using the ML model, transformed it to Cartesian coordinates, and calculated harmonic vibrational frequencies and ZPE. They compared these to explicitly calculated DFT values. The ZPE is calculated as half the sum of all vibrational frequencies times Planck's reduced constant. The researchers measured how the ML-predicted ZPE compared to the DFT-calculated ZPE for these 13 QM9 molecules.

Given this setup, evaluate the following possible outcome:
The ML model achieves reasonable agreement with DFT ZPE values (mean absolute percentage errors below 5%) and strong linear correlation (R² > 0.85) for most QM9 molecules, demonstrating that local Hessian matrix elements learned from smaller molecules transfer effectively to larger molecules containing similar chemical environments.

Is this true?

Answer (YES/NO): NO